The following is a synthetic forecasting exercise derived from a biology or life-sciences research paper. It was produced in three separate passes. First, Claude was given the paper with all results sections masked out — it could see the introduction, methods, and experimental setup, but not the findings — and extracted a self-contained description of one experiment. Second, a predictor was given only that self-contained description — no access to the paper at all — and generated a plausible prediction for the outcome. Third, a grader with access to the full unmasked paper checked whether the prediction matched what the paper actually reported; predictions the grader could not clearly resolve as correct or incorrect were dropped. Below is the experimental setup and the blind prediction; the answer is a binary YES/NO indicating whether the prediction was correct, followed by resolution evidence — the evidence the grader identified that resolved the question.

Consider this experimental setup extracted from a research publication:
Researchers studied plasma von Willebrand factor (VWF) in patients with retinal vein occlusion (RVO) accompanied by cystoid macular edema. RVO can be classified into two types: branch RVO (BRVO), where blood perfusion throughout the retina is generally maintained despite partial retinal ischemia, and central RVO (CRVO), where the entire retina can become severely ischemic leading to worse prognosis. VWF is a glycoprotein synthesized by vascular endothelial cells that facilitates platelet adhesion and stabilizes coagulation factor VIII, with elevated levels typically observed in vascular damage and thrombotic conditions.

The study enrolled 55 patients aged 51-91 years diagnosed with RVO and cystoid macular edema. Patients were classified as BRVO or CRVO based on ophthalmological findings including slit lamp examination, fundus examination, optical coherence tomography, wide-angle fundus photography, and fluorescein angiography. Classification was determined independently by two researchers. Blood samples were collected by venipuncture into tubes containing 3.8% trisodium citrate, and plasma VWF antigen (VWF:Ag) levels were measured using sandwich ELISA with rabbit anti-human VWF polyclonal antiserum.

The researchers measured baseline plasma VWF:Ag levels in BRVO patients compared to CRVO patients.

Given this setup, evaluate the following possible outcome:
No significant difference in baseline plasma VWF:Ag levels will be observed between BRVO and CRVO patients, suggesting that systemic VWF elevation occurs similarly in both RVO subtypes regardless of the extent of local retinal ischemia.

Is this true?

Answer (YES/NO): YES